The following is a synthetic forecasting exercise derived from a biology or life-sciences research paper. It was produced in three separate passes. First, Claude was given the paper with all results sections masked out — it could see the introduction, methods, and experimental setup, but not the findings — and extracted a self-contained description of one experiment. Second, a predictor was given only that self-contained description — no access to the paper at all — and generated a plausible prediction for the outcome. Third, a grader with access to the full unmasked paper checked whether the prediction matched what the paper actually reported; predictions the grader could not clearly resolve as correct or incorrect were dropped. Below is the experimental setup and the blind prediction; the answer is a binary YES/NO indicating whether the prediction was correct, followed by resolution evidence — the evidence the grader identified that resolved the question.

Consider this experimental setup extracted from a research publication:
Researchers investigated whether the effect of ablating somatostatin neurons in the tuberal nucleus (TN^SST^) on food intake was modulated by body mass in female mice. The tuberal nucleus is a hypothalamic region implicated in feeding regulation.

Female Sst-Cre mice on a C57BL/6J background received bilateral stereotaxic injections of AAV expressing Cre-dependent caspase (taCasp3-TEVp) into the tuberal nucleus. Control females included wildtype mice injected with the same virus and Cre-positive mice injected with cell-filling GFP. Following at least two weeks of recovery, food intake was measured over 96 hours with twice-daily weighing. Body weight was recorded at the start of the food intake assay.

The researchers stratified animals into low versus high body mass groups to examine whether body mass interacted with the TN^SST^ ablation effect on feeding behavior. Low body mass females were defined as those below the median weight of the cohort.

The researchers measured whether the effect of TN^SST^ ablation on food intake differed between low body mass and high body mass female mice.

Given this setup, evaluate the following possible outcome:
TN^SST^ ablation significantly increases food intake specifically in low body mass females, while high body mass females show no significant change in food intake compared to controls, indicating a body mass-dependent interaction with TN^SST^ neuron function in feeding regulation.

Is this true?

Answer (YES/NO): NO